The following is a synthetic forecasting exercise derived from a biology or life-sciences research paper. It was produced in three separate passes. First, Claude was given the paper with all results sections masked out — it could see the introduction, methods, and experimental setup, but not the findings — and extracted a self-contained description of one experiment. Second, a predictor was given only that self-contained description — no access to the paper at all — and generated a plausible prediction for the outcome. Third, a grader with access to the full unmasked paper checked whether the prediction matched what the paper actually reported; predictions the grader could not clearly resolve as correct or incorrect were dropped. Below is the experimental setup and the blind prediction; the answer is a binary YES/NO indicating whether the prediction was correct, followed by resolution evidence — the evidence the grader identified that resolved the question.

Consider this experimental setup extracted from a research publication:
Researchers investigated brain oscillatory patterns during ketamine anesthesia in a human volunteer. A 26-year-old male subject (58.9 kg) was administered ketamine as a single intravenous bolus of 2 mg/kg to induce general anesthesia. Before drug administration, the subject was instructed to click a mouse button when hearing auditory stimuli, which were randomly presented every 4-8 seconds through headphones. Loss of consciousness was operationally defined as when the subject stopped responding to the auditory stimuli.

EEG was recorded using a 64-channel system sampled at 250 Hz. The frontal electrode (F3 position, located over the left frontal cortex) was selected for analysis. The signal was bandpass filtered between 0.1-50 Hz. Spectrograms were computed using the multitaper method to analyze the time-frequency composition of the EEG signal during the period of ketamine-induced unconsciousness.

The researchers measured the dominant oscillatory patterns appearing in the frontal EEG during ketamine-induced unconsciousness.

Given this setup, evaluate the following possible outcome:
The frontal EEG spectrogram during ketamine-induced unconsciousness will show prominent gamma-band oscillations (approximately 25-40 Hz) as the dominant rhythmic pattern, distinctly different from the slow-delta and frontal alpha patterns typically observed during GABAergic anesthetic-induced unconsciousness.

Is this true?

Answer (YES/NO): NO